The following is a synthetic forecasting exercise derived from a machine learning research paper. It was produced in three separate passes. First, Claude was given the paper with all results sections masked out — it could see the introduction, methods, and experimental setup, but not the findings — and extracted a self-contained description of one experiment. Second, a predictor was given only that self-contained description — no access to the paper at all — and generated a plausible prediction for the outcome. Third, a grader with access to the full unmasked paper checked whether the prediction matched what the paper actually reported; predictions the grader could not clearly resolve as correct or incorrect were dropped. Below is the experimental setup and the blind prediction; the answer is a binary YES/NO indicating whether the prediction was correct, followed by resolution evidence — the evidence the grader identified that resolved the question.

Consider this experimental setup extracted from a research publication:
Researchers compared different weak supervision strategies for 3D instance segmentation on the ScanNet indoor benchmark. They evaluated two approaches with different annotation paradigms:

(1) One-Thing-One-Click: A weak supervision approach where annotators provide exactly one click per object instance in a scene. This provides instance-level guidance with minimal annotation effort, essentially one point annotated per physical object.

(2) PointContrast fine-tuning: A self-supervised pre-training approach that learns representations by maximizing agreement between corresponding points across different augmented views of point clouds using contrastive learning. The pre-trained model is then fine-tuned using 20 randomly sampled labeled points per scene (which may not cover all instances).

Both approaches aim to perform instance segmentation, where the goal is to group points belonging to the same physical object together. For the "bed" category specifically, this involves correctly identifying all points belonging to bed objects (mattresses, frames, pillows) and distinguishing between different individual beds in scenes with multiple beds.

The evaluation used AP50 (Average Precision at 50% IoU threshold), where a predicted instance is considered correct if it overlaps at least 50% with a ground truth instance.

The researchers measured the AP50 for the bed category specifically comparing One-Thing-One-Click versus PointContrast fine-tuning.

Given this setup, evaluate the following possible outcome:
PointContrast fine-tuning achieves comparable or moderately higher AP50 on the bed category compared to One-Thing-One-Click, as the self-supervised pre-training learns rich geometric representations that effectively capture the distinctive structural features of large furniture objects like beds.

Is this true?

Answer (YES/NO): NO